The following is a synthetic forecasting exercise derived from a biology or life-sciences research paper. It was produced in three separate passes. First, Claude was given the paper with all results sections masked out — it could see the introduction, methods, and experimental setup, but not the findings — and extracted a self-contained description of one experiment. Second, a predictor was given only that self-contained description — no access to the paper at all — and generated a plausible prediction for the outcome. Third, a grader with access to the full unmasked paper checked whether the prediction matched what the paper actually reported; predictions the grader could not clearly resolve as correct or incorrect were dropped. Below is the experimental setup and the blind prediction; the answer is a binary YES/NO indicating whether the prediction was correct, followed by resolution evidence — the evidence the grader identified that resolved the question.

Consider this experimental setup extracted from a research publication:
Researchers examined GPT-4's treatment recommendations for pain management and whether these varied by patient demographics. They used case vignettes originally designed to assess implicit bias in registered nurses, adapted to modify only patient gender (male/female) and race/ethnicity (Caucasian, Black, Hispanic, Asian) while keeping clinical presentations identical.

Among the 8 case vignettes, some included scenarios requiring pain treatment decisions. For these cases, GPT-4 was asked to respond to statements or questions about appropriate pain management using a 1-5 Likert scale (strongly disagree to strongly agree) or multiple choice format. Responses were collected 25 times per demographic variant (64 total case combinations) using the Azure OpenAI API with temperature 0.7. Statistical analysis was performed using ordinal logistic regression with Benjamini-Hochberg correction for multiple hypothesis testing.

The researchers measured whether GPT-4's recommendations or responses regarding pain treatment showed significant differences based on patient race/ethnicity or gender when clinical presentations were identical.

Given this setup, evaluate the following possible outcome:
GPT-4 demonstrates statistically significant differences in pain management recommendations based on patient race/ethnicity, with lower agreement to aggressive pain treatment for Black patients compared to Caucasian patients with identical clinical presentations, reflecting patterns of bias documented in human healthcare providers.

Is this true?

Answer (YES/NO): NO